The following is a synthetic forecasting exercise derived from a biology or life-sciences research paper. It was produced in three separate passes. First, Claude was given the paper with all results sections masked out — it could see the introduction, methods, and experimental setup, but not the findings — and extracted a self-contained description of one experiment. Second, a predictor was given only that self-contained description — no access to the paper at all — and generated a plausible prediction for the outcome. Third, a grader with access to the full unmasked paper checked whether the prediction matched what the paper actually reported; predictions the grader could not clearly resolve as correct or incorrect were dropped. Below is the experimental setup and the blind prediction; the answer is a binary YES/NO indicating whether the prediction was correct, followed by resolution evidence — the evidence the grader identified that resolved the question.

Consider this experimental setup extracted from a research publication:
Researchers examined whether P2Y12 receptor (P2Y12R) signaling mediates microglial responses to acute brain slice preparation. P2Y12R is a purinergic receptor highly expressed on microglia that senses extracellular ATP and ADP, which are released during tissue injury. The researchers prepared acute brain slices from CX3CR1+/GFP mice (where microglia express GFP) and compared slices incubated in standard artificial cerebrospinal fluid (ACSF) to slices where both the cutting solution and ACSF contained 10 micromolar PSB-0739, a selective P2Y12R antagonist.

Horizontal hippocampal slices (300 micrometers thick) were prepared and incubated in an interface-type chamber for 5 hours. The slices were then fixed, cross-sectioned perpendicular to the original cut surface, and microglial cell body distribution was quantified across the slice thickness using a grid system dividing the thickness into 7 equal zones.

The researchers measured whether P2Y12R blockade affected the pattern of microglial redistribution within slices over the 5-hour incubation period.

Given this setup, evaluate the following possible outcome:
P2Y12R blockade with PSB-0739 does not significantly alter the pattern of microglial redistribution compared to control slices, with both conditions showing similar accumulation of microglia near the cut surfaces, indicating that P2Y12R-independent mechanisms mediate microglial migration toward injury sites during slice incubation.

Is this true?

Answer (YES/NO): NO